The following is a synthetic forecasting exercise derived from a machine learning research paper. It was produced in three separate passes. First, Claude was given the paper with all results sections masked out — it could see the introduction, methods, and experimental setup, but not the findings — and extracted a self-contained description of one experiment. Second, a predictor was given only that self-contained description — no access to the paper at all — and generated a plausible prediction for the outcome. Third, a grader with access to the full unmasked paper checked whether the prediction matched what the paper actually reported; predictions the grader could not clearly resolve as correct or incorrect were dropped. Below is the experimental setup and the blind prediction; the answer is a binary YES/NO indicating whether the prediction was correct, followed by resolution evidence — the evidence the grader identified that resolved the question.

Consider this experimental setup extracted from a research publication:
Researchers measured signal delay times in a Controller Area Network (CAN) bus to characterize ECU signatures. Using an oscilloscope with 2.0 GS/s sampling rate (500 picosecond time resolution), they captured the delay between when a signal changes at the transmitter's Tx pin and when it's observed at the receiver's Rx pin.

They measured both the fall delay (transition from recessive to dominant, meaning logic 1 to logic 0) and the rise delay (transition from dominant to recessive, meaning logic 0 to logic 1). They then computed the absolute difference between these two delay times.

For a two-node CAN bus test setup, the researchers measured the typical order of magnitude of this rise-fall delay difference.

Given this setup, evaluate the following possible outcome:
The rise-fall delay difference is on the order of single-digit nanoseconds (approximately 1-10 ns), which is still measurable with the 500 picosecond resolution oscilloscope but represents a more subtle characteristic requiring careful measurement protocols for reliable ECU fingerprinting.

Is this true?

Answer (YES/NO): NO